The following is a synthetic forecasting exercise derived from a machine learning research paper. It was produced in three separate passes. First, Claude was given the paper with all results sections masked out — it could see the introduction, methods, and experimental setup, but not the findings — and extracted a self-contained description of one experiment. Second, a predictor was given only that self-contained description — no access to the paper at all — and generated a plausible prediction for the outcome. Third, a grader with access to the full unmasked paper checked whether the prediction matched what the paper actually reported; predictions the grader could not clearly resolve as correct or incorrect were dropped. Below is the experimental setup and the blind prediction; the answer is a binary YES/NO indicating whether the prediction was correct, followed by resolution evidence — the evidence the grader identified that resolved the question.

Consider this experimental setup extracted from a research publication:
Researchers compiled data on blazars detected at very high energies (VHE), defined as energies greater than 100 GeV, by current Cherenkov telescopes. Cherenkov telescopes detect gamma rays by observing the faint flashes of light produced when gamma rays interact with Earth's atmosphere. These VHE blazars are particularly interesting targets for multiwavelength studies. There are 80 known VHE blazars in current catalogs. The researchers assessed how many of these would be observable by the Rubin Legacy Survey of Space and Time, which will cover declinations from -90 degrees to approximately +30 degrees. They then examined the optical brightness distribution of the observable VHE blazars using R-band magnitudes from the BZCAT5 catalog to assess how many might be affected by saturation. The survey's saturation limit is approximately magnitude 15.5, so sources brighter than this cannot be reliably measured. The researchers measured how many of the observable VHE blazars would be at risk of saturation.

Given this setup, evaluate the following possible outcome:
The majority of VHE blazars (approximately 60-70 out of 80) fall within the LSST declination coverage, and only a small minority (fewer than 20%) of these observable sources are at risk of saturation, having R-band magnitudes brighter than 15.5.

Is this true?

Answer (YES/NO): NO